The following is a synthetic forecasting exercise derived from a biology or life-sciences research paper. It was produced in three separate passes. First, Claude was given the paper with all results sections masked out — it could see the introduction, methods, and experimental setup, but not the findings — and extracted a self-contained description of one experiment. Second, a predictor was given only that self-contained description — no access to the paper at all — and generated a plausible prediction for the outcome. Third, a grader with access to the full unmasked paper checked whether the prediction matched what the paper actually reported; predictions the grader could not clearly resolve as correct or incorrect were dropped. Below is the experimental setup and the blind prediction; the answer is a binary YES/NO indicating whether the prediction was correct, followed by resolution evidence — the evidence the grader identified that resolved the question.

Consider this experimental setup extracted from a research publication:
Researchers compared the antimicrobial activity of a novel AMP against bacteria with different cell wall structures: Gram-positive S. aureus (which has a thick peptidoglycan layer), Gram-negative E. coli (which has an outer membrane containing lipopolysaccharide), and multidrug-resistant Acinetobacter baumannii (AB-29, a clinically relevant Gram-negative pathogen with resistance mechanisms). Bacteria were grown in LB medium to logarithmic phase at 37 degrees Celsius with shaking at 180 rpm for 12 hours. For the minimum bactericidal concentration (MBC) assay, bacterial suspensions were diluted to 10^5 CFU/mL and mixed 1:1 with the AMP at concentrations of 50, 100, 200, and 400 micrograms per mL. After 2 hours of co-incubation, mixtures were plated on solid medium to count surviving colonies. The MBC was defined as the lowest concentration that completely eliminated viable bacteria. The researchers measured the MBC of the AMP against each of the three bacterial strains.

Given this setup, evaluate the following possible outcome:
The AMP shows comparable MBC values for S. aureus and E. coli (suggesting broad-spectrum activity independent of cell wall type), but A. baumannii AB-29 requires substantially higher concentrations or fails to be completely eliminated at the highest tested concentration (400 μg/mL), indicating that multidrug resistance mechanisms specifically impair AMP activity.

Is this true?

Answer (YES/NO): NO